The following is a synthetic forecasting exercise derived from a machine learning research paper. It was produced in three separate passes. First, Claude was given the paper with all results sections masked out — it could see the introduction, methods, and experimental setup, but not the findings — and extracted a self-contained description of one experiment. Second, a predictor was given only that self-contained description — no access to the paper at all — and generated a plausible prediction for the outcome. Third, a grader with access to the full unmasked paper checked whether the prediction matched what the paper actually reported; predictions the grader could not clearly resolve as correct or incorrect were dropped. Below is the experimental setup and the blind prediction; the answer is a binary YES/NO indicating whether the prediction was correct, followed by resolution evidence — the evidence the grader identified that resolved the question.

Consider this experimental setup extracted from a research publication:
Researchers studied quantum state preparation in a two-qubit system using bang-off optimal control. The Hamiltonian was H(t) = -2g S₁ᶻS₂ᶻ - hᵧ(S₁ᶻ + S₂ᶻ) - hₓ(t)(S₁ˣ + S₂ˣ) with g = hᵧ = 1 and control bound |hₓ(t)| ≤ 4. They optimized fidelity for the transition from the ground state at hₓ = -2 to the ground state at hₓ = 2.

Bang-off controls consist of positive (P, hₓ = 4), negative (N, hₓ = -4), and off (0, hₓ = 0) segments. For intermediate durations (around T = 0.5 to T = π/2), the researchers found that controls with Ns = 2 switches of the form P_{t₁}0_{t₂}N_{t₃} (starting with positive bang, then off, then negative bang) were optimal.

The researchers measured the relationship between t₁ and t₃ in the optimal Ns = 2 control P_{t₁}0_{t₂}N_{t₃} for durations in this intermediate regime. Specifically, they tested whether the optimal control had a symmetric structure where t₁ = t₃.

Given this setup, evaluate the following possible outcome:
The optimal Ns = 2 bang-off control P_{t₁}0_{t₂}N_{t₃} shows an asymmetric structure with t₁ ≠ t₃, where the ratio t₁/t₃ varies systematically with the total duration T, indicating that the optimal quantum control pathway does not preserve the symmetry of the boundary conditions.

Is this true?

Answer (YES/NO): NO